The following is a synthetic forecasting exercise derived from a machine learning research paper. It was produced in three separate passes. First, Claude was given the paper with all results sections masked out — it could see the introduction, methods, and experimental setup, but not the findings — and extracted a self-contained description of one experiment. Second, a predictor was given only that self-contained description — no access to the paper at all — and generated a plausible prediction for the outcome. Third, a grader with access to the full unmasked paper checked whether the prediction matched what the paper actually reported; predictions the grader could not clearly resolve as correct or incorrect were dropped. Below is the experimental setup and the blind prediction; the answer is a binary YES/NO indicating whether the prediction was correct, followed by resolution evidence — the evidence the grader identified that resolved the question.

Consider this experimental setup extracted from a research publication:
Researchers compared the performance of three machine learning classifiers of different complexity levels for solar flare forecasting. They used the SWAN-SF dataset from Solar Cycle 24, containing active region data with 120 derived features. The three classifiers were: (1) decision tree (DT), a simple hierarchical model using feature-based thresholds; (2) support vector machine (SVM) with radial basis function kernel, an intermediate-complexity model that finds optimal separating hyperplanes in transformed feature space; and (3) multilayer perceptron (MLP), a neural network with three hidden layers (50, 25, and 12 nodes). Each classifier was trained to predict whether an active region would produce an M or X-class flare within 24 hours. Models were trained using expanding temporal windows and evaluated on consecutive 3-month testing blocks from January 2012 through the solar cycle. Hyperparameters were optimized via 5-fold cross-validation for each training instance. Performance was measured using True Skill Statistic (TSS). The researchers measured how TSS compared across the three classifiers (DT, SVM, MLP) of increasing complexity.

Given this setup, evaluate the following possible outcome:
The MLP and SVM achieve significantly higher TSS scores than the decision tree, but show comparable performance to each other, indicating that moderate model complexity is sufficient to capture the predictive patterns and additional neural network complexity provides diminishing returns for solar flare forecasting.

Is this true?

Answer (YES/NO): NO